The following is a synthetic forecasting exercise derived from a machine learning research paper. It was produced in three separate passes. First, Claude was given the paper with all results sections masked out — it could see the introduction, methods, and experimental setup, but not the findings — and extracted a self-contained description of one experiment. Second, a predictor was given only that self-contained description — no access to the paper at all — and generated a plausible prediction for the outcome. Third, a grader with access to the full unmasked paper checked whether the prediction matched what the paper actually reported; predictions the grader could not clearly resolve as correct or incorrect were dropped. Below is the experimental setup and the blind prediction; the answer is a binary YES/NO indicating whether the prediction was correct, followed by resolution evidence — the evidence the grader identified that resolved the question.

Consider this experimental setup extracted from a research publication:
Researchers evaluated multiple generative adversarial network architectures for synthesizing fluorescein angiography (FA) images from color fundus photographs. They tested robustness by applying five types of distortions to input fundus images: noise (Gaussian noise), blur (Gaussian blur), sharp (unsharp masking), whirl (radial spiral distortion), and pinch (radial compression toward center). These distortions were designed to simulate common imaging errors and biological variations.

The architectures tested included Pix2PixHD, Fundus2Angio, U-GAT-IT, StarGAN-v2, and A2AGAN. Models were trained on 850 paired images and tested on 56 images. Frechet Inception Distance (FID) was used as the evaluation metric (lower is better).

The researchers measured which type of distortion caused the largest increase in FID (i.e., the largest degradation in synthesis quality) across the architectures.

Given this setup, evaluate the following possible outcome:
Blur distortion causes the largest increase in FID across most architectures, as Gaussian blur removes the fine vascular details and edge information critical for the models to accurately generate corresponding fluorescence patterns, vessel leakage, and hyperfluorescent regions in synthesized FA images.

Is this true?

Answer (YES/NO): NO